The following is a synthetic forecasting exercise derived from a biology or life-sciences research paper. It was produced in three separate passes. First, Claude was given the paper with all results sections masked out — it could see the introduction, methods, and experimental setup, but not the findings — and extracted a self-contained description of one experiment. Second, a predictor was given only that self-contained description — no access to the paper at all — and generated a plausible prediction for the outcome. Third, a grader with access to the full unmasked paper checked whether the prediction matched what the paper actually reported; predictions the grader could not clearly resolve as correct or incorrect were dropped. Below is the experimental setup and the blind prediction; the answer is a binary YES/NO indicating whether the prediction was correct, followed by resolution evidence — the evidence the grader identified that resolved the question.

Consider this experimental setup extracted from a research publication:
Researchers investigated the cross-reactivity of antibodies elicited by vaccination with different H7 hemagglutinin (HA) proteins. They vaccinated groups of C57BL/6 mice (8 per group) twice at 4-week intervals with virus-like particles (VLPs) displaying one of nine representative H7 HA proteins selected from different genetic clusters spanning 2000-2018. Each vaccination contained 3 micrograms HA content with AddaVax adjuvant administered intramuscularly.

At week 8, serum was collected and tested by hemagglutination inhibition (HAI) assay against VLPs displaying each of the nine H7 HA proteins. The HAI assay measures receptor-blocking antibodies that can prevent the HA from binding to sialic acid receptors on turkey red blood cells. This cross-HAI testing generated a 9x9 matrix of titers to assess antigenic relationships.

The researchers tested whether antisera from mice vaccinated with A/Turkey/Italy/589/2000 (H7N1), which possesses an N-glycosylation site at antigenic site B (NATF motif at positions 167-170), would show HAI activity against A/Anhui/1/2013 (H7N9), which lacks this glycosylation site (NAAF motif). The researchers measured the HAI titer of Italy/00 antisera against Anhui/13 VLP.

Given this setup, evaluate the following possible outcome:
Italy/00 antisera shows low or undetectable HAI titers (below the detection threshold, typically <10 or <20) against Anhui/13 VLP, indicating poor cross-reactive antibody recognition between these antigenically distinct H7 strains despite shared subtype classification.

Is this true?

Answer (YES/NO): NO